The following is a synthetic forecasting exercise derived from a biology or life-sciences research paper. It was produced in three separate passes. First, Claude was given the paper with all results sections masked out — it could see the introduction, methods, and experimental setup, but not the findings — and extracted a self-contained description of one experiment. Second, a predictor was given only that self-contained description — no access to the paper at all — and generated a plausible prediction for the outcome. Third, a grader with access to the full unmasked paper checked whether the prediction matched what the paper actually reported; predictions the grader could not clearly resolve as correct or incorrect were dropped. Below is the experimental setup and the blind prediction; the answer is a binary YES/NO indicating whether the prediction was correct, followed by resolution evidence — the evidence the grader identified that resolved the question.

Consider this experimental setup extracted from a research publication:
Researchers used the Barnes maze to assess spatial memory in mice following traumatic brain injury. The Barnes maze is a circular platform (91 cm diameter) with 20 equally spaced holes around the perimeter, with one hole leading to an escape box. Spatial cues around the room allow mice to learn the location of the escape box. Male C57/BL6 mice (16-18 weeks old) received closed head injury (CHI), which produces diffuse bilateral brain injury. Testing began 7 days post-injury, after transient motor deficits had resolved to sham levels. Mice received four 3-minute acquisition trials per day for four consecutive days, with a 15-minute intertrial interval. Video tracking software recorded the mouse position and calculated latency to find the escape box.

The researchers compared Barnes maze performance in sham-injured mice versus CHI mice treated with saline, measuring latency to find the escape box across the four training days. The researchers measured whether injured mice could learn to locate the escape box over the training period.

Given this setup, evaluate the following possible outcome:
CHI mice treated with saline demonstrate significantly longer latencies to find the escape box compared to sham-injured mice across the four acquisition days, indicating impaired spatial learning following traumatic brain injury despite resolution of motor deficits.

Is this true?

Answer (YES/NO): NO